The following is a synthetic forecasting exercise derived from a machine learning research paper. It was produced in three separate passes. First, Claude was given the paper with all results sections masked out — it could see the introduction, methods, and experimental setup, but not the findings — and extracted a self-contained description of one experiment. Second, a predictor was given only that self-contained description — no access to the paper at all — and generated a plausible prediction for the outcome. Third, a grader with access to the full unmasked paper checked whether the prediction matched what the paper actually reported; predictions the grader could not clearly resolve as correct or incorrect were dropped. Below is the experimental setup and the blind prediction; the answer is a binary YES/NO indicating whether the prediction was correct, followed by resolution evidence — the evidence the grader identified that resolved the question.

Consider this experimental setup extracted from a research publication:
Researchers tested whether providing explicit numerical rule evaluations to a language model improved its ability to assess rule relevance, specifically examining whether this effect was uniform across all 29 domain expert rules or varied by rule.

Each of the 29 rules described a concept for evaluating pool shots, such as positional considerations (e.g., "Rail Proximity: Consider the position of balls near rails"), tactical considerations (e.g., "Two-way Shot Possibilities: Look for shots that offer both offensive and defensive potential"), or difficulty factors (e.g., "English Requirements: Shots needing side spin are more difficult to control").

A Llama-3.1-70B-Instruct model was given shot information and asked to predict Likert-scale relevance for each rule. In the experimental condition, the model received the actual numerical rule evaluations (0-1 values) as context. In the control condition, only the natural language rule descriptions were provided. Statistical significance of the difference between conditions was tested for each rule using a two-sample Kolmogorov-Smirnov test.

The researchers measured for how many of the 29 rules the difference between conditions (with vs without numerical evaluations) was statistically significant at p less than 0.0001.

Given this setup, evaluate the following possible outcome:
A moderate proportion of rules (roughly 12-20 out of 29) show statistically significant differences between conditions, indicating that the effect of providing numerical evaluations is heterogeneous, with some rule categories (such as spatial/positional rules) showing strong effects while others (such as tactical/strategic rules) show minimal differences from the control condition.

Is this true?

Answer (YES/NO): NO